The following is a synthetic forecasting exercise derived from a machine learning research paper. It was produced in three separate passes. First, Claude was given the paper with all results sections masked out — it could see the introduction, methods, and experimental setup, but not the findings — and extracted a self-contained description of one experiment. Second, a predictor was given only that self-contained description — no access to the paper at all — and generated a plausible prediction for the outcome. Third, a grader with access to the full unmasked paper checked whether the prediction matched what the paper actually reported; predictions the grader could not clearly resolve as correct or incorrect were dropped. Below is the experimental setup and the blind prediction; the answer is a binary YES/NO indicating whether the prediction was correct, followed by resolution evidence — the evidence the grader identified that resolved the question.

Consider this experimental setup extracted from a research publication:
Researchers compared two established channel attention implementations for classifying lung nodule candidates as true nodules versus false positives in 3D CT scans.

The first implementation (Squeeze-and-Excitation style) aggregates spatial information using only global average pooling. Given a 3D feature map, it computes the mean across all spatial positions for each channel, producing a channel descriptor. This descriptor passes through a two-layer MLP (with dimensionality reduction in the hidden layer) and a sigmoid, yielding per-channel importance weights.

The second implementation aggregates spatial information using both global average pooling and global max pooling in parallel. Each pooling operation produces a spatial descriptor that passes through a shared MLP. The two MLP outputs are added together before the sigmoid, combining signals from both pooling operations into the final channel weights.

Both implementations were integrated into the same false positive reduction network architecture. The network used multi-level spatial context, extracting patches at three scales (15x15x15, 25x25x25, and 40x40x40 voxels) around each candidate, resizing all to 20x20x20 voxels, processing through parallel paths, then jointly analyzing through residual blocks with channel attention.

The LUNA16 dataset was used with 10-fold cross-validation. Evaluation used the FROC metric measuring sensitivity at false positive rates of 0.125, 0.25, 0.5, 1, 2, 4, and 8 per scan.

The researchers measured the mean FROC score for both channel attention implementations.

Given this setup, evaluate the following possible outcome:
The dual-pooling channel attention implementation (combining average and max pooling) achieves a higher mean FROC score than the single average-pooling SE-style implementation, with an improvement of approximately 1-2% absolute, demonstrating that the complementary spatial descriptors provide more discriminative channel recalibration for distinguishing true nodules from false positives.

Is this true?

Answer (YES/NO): YES